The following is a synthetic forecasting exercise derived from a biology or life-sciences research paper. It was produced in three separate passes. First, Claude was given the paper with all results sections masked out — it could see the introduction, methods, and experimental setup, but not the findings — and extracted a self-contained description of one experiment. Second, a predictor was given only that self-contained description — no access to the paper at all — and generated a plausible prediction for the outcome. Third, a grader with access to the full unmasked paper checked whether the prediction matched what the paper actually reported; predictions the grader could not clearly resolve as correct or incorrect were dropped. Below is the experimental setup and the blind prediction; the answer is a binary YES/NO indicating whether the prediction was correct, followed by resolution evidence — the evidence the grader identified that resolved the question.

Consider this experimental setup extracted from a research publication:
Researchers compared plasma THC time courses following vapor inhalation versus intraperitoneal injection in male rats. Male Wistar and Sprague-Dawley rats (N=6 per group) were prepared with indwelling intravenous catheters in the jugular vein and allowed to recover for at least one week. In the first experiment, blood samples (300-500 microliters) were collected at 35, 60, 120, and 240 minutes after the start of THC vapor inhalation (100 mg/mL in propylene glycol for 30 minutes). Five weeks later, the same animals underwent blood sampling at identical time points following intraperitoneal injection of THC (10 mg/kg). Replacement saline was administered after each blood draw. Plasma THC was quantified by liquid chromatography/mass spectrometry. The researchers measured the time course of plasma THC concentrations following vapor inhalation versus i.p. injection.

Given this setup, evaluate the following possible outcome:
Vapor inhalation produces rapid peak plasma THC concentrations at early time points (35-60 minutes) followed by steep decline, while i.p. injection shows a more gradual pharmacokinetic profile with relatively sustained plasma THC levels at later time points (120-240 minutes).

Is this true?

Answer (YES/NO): NO